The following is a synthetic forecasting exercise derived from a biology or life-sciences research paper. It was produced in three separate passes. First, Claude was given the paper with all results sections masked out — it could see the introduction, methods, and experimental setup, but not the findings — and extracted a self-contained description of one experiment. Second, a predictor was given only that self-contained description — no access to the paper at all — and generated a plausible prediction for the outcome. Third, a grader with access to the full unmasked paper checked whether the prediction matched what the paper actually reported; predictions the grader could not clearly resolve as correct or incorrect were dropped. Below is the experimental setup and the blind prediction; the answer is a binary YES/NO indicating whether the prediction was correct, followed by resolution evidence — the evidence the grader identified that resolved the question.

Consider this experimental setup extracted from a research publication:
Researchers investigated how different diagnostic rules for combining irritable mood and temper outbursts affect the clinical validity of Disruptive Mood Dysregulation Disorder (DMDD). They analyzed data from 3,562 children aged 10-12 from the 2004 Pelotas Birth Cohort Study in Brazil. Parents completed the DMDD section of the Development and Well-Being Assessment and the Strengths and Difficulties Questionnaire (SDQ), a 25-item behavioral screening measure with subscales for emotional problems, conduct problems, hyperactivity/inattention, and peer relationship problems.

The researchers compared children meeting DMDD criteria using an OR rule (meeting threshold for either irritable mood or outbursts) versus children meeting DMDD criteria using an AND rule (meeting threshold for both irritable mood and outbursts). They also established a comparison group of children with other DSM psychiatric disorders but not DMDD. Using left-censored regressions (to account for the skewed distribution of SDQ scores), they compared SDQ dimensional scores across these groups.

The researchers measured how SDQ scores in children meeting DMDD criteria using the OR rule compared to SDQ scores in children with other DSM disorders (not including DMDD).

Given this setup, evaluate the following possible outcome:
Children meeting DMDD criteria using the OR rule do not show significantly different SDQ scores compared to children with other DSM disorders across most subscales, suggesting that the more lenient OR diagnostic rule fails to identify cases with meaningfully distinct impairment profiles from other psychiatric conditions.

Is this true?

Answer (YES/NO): NO